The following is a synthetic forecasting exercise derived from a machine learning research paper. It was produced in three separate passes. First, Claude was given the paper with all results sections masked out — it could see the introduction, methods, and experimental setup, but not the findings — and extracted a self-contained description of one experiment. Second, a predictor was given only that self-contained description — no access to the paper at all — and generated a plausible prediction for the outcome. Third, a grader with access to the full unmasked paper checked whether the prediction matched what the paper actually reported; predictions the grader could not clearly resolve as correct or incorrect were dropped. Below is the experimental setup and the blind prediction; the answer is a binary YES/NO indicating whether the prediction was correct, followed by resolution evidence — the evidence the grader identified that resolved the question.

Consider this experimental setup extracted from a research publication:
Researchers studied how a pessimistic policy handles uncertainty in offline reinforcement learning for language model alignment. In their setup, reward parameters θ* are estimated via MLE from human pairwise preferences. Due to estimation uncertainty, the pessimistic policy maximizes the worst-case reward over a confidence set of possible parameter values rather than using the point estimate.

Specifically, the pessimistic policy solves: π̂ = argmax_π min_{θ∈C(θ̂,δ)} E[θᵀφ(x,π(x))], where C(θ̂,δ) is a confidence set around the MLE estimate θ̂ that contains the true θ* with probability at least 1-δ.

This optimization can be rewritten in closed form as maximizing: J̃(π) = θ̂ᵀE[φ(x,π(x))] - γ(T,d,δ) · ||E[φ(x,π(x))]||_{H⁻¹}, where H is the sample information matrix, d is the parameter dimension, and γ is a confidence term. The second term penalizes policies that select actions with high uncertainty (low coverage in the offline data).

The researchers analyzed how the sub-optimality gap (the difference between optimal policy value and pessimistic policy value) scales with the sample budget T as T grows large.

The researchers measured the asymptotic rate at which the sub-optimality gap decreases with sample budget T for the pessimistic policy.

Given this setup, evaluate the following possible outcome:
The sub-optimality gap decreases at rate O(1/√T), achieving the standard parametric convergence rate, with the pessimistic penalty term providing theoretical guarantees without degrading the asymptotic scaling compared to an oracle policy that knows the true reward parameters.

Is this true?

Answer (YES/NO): YES